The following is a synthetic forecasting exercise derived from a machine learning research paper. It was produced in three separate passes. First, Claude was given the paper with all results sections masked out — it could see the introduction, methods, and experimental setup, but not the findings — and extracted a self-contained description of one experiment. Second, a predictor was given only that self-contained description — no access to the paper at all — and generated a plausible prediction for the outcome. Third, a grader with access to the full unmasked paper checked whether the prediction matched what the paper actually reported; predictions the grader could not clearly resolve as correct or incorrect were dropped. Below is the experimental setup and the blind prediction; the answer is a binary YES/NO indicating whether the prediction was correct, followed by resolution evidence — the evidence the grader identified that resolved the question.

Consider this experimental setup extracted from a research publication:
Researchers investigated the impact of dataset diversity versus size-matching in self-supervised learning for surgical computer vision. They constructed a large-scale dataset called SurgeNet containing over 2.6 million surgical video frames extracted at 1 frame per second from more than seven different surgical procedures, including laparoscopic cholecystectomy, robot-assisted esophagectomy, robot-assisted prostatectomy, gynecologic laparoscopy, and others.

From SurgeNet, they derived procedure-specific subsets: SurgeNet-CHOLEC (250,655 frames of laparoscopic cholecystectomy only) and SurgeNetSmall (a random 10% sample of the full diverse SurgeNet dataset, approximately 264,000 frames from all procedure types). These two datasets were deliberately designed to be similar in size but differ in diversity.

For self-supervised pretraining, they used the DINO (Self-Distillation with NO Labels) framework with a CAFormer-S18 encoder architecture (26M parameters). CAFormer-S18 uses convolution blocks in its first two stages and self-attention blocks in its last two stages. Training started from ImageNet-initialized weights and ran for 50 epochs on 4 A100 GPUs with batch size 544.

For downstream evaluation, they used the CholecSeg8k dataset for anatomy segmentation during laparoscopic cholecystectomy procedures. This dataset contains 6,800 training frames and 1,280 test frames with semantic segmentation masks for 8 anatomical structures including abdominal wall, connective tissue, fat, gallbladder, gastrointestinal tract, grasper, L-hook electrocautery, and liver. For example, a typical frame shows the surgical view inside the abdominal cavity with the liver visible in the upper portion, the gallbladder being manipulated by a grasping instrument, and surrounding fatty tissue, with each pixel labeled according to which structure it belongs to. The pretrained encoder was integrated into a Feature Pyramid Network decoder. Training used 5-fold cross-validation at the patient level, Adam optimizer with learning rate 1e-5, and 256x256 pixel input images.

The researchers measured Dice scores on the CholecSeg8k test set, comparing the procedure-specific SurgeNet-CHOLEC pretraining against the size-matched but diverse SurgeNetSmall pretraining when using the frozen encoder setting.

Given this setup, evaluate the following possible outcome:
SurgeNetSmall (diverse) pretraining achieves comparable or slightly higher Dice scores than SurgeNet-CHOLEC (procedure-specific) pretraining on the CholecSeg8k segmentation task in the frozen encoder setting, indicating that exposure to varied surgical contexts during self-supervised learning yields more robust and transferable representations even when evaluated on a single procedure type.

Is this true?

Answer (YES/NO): NO